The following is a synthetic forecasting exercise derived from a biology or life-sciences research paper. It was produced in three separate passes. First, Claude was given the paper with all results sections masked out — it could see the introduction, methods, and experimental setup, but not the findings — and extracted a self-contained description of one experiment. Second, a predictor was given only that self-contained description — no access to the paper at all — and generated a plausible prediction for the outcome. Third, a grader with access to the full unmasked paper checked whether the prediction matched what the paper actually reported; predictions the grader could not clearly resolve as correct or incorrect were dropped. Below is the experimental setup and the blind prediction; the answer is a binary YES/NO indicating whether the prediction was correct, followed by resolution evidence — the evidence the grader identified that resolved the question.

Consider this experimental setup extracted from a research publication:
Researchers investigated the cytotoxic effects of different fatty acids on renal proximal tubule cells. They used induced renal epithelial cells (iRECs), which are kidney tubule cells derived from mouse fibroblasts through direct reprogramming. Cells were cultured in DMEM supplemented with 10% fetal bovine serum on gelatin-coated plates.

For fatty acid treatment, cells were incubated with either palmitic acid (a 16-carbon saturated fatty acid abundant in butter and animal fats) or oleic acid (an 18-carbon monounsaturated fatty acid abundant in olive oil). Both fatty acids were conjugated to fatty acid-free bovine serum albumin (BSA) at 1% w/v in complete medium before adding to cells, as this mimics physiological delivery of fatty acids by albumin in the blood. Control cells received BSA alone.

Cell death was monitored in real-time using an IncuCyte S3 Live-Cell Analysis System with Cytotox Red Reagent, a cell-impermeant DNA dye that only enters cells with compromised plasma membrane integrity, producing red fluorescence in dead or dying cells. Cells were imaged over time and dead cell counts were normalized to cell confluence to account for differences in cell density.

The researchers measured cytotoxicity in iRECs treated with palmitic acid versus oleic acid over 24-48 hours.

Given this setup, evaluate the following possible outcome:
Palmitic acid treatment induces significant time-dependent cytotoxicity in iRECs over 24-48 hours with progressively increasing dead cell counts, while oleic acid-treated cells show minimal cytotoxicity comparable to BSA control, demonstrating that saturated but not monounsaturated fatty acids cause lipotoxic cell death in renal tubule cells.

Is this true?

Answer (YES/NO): YES